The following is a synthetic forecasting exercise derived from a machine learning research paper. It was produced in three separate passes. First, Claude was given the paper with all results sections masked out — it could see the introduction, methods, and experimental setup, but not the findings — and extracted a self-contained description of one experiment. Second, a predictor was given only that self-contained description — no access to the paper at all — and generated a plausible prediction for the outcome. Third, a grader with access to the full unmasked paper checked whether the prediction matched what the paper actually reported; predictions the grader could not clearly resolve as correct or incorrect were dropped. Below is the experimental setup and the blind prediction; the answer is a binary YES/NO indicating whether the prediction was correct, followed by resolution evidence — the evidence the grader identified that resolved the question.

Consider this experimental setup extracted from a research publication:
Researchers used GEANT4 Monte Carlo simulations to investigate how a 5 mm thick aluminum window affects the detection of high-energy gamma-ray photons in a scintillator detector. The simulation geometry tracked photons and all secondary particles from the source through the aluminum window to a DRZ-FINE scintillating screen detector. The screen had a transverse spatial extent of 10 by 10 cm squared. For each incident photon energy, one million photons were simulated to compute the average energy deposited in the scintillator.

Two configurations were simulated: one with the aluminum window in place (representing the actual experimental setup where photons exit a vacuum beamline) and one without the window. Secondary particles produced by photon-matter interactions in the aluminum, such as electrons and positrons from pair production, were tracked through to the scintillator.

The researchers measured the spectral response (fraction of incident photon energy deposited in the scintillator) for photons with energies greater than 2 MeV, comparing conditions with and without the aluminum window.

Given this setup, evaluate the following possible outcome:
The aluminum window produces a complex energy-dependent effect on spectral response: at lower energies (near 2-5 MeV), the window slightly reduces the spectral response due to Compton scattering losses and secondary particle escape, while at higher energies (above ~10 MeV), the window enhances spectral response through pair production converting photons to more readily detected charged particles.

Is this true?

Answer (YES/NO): NO